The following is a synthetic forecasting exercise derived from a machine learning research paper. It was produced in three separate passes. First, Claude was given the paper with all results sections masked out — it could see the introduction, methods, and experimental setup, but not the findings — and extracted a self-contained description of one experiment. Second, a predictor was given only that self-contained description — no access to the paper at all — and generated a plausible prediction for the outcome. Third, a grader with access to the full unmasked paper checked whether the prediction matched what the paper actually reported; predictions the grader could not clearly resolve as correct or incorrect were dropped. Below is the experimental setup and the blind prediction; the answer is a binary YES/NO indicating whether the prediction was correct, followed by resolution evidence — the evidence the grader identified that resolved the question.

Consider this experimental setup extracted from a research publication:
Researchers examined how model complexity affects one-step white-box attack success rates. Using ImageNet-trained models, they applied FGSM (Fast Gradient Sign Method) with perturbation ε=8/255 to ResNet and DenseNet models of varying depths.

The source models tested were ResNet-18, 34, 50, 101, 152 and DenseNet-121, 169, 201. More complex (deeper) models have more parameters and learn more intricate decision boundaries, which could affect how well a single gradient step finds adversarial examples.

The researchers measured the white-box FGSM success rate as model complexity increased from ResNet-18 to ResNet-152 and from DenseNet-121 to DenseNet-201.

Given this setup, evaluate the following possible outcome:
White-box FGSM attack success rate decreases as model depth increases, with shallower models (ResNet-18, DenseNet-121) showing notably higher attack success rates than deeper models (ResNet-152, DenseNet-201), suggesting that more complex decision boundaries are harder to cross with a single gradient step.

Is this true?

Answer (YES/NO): YES